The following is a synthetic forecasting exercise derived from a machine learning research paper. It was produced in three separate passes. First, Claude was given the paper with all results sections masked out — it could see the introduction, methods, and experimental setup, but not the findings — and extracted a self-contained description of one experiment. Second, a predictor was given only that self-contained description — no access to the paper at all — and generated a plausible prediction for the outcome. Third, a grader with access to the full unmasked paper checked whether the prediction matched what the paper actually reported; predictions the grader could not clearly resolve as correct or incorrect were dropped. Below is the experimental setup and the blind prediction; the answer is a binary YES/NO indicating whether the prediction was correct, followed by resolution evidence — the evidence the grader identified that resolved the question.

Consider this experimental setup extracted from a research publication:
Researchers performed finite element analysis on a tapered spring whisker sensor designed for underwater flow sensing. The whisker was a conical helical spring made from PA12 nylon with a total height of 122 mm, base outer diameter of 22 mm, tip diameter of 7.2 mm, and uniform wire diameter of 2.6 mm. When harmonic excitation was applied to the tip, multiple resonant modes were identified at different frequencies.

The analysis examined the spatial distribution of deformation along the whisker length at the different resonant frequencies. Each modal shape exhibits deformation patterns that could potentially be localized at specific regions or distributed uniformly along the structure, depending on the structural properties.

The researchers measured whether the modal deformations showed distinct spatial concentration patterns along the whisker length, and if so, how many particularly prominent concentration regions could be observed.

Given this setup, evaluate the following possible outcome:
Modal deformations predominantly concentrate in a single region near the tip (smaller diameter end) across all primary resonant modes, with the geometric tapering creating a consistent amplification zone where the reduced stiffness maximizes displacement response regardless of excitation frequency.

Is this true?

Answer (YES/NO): NO